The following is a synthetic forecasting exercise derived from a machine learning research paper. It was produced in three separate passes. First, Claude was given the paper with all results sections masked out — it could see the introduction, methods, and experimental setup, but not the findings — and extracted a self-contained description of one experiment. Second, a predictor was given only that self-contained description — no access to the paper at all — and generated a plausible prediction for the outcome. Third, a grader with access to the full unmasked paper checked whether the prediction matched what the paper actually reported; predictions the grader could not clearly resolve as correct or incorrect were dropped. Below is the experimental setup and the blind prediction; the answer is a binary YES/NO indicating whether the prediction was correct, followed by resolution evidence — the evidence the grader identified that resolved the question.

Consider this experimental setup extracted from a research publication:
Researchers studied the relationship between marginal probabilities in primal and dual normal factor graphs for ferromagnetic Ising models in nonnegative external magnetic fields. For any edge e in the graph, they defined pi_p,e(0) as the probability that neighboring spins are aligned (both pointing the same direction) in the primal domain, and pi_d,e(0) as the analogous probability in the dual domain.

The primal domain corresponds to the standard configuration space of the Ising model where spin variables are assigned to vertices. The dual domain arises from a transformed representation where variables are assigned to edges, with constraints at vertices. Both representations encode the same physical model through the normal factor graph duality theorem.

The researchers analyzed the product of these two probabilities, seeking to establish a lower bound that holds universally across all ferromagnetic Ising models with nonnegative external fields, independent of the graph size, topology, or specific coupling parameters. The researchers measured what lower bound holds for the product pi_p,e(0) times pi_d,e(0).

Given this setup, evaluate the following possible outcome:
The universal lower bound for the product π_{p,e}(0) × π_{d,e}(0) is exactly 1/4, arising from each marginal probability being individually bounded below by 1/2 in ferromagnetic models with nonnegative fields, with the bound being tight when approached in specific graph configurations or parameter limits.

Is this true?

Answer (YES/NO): NO